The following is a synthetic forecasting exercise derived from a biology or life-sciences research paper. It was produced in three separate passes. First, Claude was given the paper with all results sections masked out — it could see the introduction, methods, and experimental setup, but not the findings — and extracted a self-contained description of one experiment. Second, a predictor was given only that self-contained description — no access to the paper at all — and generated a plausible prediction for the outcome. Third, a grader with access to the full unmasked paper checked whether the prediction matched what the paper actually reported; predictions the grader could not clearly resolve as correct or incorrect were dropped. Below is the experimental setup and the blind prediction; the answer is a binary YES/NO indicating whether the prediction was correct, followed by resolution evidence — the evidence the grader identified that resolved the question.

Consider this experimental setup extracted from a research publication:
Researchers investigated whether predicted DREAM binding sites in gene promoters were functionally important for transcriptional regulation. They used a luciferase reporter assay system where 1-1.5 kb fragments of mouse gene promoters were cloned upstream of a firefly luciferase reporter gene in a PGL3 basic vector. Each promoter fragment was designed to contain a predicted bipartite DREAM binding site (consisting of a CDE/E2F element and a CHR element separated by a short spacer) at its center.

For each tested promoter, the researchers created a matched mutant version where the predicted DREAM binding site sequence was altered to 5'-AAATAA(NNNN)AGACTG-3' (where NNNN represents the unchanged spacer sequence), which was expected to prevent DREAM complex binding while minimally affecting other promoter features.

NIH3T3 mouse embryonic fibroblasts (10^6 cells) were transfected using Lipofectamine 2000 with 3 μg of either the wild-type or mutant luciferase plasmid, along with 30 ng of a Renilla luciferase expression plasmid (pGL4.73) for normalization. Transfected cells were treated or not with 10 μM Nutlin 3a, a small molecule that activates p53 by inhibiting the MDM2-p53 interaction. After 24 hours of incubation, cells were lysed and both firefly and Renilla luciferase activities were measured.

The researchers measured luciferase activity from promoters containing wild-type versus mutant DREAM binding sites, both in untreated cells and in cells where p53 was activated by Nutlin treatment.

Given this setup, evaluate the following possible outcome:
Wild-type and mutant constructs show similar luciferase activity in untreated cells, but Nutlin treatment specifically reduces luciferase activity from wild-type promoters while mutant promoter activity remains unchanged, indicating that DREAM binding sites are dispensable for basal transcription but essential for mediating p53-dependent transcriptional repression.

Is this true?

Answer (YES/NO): NO